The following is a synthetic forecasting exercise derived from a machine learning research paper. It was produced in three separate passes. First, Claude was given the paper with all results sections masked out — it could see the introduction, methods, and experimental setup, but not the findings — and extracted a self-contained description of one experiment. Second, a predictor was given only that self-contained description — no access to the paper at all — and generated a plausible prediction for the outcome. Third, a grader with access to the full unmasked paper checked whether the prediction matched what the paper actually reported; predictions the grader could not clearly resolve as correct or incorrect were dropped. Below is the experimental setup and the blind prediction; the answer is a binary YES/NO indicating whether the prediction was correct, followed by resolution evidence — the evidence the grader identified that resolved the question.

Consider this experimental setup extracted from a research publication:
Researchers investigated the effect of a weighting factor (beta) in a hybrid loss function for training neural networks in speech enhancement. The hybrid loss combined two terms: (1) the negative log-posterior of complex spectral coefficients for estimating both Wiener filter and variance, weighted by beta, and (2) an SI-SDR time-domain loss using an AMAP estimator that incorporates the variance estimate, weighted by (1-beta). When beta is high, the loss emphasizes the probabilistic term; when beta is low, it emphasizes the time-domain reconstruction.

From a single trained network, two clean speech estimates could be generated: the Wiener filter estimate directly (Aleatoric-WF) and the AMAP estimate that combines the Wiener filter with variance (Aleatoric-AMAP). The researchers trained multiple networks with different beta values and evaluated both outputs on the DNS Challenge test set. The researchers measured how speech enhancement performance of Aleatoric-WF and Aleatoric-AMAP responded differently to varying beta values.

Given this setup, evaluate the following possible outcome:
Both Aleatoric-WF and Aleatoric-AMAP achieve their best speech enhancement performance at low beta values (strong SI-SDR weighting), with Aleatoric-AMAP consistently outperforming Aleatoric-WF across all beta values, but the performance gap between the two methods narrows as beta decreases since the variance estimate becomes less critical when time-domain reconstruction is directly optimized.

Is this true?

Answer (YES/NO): NO